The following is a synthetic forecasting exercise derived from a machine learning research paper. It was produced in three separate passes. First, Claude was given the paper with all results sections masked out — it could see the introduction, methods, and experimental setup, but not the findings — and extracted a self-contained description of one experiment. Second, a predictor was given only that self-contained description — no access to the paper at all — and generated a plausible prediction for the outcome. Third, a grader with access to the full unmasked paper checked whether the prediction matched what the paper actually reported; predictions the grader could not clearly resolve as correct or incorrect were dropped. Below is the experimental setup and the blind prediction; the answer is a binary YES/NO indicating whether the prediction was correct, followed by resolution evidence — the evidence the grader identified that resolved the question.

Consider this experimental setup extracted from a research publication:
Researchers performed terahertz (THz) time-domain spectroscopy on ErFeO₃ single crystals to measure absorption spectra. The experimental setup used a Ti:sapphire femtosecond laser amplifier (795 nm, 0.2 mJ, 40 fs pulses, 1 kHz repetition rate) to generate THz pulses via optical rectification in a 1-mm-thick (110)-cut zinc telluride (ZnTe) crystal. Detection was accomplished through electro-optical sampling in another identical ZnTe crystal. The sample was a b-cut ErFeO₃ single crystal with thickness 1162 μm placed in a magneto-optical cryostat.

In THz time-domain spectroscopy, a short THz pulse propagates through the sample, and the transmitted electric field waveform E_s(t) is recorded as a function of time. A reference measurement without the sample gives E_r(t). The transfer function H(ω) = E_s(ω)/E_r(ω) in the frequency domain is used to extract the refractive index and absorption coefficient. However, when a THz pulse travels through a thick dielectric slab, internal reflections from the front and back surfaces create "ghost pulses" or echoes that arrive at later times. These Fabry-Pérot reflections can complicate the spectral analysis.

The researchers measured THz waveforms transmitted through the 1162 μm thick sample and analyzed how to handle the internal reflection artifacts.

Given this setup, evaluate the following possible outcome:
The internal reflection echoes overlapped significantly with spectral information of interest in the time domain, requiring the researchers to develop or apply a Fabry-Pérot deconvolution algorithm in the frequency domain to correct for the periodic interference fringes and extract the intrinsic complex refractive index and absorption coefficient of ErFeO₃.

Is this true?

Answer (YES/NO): NO